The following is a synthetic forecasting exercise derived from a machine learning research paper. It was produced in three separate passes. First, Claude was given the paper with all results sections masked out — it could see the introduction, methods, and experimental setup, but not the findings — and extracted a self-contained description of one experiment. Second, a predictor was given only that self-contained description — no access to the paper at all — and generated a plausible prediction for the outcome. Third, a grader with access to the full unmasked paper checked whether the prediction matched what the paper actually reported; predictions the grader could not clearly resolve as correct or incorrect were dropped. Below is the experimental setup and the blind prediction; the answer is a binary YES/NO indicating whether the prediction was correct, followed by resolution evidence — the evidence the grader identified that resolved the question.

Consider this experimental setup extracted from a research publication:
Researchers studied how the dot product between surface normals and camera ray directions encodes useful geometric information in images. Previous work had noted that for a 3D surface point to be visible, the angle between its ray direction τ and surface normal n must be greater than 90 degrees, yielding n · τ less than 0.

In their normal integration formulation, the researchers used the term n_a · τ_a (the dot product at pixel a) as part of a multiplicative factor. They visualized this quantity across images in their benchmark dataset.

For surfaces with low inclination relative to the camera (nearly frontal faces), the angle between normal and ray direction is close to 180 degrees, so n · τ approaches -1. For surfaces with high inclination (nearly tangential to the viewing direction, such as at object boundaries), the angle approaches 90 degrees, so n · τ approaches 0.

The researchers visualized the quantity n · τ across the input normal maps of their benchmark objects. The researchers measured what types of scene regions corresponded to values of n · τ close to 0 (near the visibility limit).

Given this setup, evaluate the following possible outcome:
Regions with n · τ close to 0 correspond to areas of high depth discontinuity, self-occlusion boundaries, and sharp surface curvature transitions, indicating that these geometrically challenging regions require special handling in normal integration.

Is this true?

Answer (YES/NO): NO